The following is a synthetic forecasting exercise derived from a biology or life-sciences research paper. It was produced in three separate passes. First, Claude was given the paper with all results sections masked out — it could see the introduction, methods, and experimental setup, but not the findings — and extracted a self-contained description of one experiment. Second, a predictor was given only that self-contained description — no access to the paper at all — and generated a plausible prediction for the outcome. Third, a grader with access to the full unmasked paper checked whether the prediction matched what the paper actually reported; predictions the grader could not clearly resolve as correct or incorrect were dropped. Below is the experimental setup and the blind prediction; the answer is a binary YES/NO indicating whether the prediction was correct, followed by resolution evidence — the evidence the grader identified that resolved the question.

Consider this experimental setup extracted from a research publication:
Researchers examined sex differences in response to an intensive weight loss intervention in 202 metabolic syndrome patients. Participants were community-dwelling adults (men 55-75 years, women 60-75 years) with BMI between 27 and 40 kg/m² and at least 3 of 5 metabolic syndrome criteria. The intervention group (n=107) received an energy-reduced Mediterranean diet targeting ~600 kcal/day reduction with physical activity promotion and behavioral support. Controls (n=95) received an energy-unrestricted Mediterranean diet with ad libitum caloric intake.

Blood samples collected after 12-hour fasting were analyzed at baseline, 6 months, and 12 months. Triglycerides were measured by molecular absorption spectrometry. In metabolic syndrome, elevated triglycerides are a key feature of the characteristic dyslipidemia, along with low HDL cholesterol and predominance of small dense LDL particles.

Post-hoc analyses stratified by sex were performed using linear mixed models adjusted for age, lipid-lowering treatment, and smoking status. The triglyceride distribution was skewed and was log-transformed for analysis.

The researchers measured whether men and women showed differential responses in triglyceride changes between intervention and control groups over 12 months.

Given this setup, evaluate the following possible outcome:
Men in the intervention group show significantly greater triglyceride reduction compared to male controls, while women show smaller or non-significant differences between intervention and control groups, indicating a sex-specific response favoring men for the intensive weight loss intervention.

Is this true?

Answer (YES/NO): NO